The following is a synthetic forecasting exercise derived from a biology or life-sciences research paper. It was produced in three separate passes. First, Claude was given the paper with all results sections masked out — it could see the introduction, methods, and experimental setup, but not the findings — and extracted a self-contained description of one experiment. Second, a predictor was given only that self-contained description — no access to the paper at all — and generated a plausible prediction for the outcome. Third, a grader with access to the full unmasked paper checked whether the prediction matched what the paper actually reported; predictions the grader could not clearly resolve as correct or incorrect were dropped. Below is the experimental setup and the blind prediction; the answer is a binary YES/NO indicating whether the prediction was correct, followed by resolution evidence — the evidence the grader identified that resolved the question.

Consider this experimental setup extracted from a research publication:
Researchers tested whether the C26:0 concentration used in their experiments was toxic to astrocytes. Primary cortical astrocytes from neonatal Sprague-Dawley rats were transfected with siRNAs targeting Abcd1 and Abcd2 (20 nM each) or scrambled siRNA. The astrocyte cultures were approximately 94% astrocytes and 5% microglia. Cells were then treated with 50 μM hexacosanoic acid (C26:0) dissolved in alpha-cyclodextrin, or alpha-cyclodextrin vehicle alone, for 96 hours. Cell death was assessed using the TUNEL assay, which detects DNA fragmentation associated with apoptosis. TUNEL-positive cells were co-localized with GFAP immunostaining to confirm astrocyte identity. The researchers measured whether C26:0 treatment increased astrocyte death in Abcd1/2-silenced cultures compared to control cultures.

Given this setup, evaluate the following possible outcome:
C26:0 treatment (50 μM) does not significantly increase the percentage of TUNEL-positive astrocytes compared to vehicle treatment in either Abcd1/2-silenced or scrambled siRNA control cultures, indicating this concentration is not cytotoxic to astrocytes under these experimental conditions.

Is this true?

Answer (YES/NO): YES